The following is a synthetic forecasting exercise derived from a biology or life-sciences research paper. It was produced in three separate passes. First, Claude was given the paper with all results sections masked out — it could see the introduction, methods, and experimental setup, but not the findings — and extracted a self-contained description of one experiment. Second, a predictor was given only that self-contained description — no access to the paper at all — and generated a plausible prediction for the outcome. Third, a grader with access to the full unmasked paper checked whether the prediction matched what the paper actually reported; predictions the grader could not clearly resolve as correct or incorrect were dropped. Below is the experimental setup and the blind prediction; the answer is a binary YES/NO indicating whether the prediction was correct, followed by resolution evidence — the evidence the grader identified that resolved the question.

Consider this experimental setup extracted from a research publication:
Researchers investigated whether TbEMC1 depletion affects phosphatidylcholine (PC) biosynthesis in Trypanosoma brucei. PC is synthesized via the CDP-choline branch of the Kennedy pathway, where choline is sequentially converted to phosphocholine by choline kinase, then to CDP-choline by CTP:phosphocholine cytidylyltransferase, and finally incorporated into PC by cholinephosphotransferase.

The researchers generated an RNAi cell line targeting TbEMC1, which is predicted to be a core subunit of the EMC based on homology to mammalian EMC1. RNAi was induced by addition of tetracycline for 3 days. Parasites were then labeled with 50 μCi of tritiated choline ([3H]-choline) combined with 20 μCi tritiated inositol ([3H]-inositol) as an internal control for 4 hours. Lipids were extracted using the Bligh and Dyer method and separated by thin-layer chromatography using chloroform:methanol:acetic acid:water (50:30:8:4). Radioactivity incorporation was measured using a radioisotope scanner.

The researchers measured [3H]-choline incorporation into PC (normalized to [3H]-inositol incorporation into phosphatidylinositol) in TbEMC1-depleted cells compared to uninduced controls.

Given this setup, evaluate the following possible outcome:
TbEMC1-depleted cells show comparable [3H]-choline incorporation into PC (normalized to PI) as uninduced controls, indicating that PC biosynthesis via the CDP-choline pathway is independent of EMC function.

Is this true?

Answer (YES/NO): NO